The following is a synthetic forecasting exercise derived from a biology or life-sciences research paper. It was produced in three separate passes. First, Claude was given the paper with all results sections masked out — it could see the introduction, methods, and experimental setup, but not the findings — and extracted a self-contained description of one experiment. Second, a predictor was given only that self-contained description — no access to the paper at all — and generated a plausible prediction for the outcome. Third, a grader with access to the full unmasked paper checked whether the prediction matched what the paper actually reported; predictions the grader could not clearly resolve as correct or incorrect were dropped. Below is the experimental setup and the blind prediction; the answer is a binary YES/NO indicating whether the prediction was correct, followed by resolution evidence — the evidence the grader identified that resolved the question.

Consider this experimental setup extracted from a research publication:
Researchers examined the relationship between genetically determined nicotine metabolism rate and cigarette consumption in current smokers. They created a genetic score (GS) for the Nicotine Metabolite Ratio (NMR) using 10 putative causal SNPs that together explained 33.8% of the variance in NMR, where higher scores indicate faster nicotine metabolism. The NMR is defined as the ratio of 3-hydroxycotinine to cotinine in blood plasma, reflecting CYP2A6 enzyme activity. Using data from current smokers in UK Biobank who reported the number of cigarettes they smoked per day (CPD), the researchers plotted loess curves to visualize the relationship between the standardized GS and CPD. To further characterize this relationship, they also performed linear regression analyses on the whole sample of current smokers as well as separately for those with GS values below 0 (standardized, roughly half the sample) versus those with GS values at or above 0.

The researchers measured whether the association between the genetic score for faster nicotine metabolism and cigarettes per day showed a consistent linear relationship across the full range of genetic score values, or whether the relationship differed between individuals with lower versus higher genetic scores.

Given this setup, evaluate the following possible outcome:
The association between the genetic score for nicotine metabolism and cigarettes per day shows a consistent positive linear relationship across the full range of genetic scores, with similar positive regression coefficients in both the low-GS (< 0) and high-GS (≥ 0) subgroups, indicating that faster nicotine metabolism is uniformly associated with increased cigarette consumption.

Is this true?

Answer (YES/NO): NO